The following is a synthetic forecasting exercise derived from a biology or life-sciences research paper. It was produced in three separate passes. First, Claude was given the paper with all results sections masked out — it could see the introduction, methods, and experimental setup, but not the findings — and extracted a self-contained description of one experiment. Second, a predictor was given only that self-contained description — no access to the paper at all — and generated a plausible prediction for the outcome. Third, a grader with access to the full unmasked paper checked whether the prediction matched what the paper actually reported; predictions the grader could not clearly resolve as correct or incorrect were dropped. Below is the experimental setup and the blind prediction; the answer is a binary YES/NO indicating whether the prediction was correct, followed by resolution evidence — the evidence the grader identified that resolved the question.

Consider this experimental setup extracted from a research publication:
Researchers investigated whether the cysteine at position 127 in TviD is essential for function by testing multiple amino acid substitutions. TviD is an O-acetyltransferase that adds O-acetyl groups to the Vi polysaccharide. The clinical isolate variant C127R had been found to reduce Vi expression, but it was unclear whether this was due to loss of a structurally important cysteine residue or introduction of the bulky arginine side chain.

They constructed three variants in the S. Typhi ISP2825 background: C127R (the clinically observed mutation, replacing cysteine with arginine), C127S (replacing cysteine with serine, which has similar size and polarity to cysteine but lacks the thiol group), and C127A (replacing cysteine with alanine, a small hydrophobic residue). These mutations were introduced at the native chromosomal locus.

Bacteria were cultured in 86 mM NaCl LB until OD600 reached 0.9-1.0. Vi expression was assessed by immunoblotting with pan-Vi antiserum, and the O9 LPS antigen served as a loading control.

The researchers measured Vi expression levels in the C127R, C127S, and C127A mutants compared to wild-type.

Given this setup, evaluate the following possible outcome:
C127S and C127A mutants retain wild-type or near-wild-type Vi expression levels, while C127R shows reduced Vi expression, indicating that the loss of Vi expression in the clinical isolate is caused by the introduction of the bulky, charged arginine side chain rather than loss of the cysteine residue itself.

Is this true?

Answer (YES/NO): NO